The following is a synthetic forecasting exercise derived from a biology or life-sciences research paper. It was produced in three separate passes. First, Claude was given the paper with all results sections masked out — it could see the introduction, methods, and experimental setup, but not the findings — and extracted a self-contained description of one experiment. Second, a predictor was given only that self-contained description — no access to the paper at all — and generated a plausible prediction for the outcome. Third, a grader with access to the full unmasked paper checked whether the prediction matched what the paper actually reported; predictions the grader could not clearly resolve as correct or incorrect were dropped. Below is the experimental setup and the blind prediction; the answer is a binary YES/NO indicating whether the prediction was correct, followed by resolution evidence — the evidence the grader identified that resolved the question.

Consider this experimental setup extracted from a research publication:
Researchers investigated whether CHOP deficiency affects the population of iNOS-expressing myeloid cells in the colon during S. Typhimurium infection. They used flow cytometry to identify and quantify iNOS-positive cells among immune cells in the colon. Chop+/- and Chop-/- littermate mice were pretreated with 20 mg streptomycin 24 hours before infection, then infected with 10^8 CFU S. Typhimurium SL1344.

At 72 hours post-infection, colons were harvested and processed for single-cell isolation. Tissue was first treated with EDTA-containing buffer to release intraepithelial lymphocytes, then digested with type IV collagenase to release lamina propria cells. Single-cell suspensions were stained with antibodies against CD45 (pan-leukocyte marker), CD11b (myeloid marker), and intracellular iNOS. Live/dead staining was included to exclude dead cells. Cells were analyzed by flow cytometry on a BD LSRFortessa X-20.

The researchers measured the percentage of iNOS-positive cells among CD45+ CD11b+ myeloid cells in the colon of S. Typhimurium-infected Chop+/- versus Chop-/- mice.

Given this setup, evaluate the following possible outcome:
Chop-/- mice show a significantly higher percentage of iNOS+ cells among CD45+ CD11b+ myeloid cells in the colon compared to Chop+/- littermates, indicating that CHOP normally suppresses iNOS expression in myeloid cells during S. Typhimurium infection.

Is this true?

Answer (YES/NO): NO